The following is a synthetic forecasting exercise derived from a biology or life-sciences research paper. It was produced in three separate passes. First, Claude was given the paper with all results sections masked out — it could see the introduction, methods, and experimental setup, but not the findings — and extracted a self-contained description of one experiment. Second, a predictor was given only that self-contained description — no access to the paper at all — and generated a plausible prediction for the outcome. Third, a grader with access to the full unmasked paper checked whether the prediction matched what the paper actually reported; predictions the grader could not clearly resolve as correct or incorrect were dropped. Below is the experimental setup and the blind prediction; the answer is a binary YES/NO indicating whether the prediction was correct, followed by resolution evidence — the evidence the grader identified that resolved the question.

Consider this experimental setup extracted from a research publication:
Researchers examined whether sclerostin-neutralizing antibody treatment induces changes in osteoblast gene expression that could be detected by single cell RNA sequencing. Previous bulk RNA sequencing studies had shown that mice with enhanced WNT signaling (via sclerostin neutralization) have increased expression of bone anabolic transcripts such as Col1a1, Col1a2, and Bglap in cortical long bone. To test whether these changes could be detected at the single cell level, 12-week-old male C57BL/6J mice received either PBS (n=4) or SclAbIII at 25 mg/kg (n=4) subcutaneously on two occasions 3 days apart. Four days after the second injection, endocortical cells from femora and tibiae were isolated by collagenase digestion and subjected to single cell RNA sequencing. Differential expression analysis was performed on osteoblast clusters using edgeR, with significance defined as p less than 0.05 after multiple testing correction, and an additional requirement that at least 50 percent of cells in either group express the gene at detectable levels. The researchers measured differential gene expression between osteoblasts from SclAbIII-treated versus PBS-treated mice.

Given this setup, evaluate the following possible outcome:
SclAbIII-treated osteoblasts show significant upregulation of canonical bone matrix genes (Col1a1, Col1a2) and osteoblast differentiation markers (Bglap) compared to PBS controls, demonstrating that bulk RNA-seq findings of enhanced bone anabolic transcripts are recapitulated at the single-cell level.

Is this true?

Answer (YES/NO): NO